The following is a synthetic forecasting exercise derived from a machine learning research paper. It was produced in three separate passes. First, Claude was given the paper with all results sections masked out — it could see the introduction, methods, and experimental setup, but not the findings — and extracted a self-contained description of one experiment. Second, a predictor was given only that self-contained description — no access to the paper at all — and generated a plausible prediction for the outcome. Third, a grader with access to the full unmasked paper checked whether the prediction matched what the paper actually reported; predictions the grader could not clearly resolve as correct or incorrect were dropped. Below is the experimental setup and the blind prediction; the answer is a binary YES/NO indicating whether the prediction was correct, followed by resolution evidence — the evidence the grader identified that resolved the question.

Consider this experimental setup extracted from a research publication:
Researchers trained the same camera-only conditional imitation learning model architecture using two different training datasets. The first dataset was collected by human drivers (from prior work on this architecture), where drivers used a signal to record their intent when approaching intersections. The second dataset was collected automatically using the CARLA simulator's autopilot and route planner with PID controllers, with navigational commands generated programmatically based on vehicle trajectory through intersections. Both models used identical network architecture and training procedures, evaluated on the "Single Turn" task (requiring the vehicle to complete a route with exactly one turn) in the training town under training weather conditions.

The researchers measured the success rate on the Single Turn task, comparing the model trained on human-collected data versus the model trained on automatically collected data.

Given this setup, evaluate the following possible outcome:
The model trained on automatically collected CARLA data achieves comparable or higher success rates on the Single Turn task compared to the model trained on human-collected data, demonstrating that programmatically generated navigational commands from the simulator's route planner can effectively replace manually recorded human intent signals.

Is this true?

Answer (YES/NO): YES